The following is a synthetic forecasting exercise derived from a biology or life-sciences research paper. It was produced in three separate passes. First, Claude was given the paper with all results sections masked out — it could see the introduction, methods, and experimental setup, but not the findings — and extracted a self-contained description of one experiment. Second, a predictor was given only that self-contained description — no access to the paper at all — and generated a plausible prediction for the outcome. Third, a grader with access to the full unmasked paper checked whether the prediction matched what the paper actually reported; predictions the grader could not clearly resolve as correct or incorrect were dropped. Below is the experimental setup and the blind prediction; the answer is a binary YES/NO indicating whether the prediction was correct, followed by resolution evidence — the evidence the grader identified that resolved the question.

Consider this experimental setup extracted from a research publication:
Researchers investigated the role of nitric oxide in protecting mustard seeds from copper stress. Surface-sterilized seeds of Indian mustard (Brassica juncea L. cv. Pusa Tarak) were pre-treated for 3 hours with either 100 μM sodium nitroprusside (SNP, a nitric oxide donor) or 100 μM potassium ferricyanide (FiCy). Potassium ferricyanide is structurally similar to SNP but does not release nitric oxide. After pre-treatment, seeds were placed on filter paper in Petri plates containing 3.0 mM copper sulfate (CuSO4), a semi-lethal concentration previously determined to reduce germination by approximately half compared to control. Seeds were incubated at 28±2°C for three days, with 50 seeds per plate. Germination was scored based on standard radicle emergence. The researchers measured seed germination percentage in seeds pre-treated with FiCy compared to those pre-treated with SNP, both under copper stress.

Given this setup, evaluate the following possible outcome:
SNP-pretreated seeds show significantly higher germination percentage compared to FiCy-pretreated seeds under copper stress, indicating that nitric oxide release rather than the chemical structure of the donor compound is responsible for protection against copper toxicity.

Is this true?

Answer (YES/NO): YES